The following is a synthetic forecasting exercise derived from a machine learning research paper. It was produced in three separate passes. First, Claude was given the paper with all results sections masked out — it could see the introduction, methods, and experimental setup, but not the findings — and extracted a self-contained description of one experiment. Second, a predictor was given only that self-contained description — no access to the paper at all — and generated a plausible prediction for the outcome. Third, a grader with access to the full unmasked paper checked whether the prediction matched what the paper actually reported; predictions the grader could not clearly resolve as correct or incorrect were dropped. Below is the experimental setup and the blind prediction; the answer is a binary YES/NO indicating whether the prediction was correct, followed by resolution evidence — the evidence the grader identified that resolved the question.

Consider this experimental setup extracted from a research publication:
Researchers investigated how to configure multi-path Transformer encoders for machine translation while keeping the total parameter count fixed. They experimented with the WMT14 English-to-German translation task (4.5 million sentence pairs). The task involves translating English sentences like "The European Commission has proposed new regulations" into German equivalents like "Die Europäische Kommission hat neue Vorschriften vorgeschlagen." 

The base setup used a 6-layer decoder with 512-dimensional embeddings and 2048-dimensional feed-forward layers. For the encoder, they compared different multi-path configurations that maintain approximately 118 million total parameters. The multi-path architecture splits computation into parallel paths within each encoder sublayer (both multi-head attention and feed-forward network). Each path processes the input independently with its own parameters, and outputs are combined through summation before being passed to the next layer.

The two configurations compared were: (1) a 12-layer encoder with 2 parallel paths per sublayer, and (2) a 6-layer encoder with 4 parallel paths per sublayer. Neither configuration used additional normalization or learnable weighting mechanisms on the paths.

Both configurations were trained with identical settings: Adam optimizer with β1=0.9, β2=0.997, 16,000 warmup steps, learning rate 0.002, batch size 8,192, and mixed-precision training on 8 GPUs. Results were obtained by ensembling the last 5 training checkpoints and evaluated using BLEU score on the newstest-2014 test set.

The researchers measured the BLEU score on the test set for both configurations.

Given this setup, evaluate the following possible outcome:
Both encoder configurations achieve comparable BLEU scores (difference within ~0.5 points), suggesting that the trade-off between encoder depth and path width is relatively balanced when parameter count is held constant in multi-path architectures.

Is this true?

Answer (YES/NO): NO